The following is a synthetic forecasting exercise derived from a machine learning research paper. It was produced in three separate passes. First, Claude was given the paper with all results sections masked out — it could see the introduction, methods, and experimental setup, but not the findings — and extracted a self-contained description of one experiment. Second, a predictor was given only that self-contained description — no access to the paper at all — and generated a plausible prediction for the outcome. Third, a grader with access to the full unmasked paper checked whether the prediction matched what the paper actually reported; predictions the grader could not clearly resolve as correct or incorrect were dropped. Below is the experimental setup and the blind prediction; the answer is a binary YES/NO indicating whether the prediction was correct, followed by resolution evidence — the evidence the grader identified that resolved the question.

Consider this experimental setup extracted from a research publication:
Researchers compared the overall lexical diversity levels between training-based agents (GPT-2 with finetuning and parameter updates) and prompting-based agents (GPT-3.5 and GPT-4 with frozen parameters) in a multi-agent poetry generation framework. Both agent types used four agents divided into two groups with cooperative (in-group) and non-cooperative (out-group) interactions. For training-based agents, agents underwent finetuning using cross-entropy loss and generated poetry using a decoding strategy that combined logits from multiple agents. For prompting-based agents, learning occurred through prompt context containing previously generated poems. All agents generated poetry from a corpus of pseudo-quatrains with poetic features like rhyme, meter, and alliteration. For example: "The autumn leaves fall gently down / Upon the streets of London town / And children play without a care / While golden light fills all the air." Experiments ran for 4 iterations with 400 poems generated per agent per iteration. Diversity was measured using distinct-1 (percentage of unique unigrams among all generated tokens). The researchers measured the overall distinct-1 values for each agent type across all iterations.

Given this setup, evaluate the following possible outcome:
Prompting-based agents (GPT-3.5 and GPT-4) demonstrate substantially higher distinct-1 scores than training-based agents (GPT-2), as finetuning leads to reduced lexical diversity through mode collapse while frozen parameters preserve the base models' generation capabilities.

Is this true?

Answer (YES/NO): YES